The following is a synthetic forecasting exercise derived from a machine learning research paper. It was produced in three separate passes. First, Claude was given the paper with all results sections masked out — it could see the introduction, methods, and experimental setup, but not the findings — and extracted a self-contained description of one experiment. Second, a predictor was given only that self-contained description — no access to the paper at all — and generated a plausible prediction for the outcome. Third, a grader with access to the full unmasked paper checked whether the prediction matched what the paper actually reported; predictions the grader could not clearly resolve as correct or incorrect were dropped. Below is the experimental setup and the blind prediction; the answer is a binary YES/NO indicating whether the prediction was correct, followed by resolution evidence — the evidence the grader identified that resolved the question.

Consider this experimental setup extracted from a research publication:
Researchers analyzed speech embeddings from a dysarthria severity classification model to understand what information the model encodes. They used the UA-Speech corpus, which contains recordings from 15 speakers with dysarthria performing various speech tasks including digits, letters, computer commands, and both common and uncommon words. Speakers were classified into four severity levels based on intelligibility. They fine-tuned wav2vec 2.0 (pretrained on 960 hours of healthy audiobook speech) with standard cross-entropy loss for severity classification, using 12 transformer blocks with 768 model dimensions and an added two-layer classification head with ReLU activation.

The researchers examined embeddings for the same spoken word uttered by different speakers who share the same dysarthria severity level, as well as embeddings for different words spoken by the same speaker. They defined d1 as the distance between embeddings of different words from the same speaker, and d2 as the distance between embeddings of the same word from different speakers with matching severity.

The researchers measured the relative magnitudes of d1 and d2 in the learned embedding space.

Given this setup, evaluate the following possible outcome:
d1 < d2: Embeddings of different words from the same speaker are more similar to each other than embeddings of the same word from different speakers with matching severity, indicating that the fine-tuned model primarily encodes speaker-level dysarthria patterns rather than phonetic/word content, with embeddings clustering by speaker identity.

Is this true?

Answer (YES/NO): YES